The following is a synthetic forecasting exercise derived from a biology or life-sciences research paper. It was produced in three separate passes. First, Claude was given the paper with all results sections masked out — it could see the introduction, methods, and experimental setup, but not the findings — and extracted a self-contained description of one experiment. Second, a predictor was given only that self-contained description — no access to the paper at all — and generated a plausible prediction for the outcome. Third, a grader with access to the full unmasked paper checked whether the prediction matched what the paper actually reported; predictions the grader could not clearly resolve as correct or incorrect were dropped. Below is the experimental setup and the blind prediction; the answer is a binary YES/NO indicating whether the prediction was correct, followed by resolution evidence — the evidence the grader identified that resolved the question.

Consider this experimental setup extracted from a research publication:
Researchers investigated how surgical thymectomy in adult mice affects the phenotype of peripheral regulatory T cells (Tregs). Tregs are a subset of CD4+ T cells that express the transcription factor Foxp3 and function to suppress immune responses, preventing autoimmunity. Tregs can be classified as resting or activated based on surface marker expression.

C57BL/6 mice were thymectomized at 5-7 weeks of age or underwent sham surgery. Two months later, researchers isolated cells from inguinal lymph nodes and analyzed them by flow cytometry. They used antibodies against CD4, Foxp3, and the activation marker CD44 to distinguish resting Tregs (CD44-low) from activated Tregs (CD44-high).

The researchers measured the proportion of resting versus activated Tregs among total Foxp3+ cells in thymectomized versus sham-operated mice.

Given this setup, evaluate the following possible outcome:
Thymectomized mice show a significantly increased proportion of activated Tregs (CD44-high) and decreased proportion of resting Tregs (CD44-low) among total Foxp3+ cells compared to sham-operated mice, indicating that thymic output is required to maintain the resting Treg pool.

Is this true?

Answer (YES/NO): YES